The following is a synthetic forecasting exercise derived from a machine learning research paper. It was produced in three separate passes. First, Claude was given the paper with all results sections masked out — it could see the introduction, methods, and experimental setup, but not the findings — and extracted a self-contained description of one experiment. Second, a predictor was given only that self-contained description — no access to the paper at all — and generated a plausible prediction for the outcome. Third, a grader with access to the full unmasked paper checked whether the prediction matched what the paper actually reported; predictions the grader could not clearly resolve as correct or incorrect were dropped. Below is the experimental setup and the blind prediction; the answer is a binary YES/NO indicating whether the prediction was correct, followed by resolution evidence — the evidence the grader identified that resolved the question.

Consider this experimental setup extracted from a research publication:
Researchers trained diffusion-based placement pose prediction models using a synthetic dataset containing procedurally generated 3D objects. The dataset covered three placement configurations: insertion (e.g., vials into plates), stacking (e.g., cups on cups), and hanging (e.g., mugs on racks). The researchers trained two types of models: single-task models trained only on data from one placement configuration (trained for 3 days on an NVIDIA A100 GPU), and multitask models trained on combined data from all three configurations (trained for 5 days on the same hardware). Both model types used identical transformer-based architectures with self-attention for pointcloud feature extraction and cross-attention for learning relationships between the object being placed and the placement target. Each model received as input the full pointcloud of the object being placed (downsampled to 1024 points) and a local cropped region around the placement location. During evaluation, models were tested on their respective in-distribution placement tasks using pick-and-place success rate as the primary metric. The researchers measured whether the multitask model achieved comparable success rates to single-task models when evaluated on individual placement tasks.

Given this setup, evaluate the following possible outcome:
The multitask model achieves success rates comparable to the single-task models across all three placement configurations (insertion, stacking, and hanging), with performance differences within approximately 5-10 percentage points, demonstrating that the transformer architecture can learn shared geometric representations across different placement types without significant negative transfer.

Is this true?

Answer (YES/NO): NO